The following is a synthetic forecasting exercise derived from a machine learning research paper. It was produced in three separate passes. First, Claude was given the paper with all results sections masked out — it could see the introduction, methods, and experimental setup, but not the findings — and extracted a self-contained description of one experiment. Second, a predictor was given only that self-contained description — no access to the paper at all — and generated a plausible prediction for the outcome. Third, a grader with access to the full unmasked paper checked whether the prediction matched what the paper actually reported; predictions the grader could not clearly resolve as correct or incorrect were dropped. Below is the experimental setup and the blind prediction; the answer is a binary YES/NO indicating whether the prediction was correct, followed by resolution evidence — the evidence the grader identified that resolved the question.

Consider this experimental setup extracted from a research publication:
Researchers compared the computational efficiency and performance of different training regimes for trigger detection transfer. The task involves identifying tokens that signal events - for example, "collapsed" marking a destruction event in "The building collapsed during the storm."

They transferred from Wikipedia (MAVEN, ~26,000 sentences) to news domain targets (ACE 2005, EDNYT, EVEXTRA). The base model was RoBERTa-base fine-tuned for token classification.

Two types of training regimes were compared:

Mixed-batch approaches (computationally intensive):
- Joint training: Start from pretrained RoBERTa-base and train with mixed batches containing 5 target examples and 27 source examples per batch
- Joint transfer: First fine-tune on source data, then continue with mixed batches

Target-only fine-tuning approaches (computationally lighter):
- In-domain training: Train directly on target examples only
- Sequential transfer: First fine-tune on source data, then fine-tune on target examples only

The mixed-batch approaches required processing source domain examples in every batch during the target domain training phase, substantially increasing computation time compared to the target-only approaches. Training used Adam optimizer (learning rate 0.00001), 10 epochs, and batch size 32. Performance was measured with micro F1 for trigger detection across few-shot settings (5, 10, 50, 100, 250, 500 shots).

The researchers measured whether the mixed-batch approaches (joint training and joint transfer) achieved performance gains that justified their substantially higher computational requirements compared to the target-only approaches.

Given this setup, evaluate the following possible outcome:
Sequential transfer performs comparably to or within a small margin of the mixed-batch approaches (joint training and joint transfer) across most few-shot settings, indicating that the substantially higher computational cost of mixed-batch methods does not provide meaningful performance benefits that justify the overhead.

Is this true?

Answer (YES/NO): NO